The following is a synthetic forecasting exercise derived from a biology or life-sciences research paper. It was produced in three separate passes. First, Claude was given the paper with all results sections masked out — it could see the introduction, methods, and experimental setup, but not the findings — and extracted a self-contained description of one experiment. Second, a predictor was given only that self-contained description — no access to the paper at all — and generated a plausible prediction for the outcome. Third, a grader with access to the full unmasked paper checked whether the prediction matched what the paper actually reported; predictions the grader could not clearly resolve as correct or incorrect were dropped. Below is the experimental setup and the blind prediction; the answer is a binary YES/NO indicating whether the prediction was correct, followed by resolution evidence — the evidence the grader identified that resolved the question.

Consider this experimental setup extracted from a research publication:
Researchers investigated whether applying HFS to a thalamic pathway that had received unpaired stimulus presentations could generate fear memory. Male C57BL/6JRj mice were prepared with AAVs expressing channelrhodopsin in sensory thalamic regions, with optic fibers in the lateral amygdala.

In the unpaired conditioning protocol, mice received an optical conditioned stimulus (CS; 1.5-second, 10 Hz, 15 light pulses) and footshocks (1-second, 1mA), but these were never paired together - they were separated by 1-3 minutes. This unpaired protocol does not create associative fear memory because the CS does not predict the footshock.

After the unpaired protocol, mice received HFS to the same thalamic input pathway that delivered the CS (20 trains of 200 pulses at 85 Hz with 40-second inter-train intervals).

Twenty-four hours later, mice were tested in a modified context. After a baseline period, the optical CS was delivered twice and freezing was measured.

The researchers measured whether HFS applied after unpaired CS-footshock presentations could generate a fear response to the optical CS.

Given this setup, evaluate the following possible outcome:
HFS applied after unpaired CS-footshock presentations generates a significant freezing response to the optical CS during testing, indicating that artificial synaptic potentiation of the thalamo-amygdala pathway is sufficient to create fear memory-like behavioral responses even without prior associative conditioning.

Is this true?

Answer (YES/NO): YES